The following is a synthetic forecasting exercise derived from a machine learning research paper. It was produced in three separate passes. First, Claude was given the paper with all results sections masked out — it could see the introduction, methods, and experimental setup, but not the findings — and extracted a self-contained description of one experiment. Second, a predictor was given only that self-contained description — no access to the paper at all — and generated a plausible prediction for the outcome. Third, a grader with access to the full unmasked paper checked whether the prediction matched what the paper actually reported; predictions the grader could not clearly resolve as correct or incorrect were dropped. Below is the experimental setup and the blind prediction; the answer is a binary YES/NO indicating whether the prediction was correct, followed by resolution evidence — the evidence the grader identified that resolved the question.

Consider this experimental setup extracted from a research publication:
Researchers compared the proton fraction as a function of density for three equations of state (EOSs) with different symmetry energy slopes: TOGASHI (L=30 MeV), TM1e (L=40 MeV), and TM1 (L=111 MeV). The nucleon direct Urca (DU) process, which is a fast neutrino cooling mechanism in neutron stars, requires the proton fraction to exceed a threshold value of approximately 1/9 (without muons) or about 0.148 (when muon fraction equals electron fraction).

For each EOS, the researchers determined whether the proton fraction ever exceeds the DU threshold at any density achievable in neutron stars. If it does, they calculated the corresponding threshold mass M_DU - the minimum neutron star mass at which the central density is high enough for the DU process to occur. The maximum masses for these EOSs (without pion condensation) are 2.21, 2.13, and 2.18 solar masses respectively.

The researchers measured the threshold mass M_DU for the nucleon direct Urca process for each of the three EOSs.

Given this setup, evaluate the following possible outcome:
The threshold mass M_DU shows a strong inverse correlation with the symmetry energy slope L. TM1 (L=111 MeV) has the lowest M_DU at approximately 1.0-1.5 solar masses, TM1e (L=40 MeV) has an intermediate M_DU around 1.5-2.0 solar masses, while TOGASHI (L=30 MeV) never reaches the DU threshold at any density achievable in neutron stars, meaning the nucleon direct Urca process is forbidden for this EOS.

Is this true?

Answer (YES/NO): NO